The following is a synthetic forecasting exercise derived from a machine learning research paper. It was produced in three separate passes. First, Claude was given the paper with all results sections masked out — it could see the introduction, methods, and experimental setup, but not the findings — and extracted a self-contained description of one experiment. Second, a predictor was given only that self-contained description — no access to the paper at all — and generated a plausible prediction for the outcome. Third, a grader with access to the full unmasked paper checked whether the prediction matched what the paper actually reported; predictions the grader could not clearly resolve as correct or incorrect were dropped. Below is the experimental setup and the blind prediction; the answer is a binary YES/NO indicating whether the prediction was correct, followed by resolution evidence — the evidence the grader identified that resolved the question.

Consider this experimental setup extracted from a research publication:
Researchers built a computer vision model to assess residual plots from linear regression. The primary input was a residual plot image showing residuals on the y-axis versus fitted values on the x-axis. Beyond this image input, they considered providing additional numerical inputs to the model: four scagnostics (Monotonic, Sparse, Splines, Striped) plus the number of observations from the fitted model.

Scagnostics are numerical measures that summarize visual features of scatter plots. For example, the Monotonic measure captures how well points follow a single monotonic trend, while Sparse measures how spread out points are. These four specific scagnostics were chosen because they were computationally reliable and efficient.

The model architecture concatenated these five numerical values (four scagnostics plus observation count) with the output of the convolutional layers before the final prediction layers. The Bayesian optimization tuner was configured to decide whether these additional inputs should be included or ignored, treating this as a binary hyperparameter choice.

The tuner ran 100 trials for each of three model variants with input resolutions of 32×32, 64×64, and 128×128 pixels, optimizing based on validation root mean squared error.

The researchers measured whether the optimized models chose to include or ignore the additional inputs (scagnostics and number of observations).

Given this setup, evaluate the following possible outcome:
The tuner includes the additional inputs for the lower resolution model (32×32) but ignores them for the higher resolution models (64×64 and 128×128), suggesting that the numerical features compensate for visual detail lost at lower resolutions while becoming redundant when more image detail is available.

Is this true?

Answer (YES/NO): NO